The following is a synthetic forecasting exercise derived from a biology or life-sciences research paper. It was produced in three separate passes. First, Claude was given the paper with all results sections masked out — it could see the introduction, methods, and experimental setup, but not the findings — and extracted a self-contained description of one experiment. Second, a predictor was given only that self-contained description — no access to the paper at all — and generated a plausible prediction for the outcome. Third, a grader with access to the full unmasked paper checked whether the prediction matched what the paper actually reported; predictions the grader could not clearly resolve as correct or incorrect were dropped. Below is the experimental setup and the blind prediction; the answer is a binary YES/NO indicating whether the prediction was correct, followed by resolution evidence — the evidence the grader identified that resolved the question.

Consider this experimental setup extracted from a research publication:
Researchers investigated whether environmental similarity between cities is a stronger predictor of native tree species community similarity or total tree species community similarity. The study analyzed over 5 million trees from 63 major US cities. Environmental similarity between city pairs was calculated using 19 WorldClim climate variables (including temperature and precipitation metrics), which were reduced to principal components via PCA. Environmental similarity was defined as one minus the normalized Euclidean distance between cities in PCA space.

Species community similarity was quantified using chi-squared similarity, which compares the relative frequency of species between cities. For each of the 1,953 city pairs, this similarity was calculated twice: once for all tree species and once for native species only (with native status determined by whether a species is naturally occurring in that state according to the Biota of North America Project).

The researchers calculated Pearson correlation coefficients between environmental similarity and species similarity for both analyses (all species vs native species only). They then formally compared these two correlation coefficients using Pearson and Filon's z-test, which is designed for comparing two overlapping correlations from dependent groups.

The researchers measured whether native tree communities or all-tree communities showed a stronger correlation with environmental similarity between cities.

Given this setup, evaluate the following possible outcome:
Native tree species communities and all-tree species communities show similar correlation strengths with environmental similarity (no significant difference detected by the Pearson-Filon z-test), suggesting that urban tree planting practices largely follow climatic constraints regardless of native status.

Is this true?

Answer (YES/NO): NO